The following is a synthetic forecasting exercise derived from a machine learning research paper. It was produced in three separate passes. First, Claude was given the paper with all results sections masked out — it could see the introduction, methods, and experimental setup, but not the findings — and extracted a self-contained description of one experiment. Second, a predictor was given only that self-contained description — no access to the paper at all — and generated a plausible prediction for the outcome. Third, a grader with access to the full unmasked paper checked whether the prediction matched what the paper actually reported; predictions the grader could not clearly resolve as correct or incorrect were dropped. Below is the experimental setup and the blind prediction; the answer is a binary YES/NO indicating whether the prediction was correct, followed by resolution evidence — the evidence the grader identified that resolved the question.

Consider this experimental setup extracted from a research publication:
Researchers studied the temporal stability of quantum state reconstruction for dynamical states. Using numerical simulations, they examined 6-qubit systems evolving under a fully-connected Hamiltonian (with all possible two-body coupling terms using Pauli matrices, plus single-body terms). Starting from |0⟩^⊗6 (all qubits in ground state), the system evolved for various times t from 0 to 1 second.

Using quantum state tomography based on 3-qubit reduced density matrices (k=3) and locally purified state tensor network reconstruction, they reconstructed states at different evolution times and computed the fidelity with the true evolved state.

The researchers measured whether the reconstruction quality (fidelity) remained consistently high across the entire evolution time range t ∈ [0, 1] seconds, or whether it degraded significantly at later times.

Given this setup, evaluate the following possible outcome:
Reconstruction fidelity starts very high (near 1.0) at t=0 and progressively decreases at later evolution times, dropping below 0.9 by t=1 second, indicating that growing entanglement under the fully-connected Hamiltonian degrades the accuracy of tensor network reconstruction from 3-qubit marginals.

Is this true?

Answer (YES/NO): NO